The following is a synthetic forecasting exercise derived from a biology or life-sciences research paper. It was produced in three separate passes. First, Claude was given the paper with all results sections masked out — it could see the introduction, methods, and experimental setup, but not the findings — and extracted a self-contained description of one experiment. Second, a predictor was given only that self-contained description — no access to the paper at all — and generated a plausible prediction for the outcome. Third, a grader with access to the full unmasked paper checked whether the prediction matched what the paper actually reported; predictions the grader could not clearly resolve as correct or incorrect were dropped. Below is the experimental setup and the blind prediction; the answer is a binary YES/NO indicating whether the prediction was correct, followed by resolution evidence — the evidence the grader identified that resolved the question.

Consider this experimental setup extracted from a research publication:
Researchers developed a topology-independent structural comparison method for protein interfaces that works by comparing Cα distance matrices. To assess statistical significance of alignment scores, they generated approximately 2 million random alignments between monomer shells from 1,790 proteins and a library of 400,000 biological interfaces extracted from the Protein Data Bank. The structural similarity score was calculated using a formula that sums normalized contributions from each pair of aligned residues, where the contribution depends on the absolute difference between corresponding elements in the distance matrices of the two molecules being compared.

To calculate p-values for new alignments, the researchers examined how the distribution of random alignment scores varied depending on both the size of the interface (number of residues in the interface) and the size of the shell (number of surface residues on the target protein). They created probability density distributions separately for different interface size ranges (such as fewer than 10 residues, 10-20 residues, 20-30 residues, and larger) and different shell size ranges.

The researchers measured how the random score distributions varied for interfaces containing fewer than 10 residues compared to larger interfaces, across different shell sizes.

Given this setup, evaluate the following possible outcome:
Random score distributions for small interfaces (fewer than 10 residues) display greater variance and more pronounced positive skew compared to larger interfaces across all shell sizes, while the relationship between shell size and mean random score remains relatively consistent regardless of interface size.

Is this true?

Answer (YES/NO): NO